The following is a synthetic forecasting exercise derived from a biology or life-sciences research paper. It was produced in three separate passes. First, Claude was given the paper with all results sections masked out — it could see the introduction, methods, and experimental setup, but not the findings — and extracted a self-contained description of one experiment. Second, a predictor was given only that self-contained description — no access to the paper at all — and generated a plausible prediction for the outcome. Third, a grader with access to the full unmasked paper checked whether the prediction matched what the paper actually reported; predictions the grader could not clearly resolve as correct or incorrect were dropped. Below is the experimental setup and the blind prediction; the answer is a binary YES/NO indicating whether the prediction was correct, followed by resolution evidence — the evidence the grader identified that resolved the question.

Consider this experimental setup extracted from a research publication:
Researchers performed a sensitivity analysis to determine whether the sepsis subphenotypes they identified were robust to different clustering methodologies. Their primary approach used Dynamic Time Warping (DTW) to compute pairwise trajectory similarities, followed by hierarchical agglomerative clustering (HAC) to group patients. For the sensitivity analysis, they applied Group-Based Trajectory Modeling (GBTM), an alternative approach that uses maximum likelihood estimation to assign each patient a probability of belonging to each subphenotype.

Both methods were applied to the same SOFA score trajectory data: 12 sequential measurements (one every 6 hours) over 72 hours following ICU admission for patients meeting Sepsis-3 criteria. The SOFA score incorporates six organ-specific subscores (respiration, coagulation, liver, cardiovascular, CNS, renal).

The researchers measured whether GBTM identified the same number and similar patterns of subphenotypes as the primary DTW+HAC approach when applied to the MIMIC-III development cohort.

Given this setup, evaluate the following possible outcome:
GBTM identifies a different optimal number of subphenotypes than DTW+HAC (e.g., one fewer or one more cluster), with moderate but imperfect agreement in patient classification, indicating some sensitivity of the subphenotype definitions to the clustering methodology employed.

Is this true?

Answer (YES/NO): NO